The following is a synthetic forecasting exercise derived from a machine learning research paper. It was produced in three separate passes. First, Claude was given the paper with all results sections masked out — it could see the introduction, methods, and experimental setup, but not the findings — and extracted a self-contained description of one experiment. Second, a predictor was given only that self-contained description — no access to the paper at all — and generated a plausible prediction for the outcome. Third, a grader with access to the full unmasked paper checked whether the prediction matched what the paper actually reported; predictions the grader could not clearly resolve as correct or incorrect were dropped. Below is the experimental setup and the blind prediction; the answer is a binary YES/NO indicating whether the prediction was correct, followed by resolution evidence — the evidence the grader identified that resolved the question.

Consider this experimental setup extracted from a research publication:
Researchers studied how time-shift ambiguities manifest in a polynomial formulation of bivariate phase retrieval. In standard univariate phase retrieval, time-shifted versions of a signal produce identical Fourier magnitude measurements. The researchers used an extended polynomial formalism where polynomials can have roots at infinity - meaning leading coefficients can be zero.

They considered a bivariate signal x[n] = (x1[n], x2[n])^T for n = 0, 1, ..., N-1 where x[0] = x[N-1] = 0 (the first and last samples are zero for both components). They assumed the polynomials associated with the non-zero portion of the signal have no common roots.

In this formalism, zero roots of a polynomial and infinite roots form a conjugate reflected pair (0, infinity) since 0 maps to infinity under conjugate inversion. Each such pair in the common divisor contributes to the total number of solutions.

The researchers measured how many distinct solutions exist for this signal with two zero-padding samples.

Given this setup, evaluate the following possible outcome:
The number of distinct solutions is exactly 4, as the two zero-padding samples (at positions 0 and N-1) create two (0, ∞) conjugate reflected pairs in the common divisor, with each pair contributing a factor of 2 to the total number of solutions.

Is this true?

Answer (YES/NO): NO